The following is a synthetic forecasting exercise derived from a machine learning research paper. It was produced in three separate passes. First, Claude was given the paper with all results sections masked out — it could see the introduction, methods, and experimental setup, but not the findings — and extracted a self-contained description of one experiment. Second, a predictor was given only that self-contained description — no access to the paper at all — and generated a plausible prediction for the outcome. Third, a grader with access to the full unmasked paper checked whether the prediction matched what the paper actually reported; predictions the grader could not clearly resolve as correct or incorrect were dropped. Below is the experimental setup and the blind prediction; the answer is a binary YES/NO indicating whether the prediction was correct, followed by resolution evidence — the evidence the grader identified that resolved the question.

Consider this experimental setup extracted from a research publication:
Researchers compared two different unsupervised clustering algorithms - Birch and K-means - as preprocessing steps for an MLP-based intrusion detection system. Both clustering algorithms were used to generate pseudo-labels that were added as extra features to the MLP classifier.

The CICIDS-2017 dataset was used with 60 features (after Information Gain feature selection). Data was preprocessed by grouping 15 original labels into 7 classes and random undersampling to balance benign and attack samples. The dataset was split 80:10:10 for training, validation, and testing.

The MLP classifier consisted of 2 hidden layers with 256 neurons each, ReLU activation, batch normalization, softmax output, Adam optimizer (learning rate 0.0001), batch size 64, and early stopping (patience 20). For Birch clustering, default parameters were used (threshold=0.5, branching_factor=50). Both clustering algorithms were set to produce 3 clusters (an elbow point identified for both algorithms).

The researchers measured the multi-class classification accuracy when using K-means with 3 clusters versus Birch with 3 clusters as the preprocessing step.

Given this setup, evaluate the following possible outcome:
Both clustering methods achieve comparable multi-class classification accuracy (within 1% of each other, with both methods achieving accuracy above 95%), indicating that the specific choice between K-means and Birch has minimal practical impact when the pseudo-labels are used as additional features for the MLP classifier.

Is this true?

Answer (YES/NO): YES